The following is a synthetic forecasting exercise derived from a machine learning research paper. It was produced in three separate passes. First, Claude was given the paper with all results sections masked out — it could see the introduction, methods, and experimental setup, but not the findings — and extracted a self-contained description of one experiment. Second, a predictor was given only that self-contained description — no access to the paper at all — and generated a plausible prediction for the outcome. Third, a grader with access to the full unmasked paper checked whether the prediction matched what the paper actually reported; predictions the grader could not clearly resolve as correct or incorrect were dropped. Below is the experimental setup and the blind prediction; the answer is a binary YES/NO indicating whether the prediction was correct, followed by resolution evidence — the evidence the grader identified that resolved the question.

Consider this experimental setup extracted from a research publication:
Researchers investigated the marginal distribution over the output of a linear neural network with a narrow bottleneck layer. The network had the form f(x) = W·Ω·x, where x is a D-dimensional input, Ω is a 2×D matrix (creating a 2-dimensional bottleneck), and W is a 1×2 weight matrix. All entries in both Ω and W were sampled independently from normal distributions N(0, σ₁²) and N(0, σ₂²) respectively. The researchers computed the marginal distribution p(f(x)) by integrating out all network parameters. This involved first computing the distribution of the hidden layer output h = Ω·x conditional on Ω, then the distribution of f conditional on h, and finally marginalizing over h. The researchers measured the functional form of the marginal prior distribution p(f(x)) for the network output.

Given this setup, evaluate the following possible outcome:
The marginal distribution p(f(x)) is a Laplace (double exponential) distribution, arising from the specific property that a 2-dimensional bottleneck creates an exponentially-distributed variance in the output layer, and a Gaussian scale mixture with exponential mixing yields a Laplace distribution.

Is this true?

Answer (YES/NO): YES